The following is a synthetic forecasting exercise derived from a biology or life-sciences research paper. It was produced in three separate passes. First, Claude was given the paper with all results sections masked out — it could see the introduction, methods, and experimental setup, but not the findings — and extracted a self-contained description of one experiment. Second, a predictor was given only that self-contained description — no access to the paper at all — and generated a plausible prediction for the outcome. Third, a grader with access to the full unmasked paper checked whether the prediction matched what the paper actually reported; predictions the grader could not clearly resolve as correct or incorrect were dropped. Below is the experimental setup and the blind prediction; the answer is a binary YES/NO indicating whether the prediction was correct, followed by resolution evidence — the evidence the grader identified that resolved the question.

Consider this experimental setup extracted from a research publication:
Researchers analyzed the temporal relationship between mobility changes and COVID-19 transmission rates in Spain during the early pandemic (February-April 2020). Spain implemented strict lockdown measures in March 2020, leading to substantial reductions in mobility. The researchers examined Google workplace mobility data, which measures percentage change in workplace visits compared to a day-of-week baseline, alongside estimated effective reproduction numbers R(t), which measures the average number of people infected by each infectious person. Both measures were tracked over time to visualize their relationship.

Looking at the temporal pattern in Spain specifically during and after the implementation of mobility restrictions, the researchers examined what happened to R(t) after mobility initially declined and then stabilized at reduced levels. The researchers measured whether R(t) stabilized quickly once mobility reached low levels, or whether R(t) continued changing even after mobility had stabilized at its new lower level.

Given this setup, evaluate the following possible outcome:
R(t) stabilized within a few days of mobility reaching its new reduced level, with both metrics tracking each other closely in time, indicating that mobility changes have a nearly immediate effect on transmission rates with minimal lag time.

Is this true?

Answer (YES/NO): NO